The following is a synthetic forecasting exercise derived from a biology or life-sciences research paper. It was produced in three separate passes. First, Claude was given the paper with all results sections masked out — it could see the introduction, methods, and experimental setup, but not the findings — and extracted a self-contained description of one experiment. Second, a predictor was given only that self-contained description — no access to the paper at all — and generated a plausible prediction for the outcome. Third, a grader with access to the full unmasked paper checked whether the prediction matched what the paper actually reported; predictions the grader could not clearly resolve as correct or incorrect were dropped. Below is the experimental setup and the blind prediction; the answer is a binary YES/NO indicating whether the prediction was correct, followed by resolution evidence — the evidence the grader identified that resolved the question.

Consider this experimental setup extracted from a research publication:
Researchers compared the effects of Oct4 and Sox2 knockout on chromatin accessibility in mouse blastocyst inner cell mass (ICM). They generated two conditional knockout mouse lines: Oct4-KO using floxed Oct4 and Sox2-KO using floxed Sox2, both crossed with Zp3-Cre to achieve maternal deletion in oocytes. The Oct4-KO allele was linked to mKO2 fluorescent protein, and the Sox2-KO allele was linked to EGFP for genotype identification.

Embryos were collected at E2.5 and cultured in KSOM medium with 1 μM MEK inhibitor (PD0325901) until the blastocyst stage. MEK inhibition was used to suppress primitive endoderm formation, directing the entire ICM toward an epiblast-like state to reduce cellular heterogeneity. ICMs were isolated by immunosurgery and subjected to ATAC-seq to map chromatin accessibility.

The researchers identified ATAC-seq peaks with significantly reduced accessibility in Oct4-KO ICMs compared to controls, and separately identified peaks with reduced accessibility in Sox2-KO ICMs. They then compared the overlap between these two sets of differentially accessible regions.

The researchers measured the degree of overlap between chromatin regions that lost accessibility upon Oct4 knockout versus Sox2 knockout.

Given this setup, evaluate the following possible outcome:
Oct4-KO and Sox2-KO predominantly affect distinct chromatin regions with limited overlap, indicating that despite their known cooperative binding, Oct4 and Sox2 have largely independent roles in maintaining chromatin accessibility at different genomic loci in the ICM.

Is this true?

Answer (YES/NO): NO